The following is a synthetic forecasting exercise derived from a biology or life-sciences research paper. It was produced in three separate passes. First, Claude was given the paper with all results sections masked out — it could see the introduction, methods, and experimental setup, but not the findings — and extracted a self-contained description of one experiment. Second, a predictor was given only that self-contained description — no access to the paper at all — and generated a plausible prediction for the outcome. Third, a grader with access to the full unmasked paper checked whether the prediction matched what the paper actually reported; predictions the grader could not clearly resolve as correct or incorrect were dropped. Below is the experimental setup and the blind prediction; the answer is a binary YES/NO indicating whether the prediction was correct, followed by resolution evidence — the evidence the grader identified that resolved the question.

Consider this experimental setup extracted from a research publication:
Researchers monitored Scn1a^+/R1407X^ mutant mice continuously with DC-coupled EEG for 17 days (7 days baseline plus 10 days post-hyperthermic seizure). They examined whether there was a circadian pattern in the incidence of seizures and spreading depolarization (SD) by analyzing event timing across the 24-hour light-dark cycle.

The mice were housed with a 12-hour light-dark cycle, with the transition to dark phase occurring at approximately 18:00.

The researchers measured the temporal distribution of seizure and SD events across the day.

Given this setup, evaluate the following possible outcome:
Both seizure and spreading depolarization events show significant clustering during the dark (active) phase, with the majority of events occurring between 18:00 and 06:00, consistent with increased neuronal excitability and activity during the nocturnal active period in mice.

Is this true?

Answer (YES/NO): NO